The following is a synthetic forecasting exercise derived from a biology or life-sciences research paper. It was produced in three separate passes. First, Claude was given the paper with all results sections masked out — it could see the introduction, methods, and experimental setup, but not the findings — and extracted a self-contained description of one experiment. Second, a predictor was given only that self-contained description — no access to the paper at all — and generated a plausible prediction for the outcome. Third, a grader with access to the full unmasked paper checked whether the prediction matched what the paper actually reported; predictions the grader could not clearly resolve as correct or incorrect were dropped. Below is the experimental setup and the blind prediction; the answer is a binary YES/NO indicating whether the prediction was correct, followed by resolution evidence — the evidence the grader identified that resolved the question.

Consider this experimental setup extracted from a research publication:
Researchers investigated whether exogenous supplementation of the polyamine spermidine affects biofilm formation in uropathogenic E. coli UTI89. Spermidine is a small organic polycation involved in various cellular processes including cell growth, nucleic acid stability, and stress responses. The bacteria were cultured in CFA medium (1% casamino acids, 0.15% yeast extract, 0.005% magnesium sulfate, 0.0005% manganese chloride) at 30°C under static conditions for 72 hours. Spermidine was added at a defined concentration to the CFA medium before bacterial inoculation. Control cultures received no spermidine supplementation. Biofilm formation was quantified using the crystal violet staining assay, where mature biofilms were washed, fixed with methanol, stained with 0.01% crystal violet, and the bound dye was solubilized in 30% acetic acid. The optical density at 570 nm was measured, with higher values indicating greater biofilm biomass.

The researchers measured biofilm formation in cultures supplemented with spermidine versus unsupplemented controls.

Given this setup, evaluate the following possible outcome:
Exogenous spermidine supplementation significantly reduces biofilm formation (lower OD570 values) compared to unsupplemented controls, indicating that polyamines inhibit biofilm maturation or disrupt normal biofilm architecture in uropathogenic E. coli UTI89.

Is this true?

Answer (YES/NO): YES